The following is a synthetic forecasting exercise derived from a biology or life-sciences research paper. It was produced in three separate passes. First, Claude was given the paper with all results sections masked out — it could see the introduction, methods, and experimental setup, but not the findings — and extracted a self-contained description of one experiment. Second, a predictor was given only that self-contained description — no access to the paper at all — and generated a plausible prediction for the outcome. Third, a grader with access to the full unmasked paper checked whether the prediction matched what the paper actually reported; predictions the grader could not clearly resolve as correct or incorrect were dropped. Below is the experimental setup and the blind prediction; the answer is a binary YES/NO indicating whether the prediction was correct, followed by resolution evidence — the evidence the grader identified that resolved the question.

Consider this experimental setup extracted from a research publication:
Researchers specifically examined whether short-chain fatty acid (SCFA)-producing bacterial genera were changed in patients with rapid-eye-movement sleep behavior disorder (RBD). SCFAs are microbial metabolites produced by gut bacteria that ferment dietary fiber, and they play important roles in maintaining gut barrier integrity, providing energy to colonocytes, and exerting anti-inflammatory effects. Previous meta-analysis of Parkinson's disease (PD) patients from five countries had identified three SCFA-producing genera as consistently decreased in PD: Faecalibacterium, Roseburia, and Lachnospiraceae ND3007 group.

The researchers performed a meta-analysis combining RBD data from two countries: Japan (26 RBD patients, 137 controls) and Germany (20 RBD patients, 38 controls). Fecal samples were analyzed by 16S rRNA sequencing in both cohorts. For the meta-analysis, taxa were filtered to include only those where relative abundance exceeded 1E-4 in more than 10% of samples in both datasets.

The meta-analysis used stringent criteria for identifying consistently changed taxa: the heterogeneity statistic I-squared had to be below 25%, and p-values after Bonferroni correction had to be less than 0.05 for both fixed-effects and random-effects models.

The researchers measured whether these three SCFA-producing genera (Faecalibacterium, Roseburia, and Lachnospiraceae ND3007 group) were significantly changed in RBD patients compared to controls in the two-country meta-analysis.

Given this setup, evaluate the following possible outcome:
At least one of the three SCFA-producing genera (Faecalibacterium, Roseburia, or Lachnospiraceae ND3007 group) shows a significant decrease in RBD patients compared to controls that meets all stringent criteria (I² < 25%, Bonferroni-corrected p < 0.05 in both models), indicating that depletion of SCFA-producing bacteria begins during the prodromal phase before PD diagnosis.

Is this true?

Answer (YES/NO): NO